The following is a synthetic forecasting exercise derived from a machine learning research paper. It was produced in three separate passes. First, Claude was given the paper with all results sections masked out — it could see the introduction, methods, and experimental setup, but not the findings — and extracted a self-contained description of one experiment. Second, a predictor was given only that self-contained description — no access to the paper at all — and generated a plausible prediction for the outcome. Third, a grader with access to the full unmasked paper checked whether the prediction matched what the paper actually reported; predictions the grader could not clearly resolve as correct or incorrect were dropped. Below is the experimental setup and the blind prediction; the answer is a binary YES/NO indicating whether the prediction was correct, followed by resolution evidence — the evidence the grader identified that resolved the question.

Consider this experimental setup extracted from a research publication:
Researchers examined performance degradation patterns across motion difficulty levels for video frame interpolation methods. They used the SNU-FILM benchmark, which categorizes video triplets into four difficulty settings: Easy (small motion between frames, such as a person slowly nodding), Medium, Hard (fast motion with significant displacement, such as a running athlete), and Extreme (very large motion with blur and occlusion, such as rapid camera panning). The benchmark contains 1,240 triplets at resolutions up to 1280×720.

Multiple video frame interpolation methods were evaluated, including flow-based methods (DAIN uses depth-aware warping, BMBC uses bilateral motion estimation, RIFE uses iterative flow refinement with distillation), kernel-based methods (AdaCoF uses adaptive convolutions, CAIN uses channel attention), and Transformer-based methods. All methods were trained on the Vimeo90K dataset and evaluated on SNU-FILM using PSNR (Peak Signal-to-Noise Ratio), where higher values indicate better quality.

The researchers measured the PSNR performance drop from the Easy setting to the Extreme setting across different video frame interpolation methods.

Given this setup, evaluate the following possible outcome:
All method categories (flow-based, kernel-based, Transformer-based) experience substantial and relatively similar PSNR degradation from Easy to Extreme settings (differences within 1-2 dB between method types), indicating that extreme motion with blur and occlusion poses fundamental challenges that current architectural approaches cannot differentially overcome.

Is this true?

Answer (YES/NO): YES